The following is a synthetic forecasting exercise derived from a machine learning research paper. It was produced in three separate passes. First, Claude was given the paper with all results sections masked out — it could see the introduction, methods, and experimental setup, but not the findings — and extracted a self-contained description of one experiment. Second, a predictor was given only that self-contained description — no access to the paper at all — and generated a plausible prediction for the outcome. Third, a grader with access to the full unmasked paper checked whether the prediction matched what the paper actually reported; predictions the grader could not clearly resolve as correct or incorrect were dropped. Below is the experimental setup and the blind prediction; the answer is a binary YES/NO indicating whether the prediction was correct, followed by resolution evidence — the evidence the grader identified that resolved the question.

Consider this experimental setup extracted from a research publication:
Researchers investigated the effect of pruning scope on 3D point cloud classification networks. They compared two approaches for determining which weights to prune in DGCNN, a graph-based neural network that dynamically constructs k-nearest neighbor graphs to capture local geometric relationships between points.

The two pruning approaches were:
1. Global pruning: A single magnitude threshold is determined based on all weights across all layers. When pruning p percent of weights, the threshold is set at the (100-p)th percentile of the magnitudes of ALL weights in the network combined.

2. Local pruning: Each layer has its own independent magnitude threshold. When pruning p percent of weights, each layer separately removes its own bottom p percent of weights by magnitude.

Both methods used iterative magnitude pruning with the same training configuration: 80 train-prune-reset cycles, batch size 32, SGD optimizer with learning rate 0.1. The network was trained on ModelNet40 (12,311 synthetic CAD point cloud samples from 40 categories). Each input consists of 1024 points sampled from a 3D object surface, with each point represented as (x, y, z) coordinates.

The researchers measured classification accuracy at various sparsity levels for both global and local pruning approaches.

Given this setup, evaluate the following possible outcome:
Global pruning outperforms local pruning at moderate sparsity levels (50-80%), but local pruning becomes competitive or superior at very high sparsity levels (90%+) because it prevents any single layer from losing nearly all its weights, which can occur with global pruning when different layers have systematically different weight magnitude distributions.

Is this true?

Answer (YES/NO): NO